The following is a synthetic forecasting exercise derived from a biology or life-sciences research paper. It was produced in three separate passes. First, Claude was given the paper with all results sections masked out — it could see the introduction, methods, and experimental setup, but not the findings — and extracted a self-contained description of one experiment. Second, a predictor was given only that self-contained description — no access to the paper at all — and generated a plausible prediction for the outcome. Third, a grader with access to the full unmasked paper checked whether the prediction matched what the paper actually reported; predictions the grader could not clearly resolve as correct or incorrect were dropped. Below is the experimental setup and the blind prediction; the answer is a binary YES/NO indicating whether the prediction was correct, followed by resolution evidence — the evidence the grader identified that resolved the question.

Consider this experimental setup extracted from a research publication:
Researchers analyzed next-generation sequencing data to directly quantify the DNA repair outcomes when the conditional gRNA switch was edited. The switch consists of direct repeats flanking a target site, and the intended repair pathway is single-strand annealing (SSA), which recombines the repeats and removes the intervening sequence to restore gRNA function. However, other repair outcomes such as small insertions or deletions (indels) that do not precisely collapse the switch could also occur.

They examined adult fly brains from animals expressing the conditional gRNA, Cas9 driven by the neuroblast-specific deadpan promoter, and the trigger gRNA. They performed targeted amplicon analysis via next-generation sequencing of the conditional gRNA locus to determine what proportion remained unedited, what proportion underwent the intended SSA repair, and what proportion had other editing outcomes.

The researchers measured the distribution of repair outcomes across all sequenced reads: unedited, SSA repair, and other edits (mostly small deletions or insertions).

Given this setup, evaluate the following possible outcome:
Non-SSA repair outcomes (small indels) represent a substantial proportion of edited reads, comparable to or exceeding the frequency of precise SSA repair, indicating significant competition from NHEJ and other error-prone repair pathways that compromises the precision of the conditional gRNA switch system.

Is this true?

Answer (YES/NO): YES